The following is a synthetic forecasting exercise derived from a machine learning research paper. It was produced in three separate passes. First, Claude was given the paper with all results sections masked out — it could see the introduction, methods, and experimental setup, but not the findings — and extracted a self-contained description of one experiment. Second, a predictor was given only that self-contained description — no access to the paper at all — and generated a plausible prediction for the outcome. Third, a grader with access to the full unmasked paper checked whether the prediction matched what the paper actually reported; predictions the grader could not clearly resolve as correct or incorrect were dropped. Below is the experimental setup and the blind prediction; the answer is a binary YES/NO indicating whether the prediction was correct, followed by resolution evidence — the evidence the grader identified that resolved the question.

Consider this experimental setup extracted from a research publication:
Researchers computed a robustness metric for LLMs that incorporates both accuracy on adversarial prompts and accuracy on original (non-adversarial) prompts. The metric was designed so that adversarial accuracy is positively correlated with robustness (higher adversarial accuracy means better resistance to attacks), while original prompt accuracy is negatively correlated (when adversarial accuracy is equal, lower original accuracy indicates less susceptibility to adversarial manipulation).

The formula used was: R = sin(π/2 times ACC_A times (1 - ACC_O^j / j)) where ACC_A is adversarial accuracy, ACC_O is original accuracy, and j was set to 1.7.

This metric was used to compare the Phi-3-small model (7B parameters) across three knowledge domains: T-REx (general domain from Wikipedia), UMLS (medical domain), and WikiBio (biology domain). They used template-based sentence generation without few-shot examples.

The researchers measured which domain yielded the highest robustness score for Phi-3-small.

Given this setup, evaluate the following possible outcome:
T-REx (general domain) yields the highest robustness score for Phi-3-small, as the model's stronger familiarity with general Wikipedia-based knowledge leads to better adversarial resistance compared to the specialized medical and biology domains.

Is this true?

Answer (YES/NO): YES